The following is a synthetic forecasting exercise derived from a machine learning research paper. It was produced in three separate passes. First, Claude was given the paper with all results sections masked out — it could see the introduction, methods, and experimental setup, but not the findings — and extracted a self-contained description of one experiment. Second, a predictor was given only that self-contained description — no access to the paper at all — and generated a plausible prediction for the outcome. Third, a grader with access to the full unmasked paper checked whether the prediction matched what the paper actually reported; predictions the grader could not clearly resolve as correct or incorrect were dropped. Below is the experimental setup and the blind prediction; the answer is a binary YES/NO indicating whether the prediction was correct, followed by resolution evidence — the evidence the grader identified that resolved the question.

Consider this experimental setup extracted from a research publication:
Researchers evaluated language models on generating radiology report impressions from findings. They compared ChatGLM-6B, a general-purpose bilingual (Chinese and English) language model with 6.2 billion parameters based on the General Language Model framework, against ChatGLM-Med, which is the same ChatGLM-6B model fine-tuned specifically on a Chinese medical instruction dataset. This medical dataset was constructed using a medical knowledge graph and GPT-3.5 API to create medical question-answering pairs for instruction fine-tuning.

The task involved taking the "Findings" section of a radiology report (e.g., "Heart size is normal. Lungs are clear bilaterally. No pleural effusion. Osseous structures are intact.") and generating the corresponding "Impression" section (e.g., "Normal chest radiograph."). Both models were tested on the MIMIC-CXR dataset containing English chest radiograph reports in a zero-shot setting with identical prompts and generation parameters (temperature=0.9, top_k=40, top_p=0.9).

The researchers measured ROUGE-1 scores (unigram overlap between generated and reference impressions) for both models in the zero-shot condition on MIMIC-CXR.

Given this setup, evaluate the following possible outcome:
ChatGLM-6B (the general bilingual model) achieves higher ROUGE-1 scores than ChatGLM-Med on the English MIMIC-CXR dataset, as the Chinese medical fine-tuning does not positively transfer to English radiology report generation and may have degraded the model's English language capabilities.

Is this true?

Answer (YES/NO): YES